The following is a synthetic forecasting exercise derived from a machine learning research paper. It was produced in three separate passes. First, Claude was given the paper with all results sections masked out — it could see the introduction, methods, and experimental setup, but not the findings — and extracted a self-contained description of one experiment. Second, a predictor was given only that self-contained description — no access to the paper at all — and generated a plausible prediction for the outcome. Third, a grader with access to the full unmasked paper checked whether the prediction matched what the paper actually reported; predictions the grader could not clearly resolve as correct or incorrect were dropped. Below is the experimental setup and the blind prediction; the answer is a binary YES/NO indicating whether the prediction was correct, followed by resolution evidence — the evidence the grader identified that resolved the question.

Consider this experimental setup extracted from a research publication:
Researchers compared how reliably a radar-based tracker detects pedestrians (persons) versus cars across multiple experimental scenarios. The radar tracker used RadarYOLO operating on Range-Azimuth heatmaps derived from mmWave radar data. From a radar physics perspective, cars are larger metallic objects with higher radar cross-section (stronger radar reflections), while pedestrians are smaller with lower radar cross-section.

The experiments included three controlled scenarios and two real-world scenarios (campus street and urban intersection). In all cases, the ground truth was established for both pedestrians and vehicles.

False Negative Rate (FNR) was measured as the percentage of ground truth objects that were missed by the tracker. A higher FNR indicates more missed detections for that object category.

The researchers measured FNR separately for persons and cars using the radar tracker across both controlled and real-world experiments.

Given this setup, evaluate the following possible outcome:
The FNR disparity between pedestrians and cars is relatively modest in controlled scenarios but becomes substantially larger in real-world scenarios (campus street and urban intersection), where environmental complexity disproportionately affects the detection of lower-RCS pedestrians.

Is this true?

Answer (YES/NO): NO